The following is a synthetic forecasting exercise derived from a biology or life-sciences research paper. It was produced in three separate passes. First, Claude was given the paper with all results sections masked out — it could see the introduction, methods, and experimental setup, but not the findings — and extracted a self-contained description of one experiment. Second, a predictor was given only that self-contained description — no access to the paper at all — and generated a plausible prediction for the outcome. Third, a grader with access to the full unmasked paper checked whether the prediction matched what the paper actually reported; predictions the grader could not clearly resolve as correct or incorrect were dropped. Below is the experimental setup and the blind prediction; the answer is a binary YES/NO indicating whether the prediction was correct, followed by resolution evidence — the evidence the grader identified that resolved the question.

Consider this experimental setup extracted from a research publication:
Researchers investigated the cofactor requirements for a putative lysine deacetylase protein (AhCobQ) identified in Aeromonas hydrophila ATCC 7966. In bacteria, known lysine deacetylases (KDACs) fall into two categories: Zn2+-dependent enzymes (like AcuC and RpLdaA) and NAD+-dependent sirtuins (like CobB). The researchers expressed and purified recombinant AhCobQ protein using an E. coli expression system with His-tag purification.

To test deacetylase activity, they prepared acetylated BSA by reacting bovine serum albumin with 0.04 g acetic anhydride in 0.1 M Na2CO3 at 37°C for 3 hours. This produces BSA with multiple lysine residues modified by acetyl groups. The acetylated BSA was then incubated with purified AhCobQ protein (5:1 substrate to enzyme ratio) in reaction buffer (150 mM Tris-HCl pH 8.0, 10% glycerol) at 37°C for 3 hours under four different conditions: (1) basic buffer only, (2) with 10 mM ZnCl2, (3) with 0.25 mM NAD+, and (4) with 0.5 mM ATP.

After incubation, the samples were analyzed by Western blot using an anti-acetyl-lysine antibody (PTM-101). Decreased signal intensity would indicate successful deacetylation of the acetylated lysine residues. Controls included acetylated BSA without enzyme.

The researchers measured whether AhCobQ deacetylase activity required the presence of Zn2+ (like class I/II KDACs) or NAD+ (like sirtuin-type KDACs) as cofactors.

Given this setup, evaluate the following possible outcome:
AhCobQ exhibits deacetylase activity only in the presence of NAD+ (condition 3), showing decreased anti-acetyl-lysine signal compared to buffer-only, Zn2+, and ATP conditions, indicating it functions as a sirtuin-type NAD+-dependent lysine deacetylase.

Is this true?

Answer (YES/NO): NO